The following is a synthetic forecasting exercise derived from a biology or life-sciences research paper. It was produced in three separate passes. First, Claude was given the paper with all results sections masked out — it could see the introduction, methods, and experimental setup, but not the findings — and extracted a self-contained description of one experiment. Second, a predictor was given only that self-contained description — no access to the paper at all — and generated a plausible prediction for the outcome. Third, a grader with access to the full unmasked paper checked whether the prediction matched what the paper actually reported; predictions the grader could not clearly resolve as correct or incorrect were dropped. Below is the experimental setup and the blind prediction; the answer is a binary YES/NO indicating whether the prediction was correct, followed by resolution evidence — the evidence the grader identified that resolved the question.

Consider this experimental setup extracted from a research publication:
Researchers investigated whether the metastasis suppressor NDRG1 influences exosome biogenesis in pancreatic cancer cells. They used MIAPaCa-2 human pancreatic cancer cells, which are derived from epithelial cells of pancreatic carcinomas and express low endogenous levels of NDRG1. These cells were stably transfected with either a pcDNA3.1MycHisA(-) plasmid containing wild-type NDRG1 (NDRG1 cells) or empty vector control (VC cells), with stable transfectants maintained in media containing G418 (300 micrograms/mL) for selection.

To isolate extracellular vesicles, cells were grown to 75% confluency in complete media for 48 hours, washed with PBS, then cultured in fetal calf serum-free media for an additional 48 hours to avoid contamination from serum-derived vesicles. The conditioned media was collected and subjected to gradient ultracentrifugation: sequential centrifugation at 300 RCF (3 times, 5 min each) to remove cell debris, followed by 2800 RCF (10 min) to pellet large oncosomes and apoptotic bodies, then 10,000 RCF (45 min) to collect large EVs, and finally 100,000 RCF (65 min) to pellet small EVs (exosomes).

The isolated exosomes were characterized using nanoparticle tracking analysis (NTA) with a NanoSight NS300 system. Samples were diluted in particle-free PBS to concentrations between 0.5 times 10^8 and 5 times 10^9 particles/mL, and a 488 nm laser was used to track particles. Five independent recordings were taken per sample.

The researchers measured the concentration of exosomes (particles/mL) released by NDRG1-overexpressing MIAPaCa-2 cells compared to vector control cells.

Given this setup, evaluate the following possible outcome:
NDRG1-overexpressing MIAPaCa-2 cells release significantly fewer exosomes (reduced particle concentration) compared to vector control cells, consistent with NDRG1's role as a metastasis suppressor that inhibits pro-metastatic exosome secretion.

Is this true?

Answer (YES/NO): YES